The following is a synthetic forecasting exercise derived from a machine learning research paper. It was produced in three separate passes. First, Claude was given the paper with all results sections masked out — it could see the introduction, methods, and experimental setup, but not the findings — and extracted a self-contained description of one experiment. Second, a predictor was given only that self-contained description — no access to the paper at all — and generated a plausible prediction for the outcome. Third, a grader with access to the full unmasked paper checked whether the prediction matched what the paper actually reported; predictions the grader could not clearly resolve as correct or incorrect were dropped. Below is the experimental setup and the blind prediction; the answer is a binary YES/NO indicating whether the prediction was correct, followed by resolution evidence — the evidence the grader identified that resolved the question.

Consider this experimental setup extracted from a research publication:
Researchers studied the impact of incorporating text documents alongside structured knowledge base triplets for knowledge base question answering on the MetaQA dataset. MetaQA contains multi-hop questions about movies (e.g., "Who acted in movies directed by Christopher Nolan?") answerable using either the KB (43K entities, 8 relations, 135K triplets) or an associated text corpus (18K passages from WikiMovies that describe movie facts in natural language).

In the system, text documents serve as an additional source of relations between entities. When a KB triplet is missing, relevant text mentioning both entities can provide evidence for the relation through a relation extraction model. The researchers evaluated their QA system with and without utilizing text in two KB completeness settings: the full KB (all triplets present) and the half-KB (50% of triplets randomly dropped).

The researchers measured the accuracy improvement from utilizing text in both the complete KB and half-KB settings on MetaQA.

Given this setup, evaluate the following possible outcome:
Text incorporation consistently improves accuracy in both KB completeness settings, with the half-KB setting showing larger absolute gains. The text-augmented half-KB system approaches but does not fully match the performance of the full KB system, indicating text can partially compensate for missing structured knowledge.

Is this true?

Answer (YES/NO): NO